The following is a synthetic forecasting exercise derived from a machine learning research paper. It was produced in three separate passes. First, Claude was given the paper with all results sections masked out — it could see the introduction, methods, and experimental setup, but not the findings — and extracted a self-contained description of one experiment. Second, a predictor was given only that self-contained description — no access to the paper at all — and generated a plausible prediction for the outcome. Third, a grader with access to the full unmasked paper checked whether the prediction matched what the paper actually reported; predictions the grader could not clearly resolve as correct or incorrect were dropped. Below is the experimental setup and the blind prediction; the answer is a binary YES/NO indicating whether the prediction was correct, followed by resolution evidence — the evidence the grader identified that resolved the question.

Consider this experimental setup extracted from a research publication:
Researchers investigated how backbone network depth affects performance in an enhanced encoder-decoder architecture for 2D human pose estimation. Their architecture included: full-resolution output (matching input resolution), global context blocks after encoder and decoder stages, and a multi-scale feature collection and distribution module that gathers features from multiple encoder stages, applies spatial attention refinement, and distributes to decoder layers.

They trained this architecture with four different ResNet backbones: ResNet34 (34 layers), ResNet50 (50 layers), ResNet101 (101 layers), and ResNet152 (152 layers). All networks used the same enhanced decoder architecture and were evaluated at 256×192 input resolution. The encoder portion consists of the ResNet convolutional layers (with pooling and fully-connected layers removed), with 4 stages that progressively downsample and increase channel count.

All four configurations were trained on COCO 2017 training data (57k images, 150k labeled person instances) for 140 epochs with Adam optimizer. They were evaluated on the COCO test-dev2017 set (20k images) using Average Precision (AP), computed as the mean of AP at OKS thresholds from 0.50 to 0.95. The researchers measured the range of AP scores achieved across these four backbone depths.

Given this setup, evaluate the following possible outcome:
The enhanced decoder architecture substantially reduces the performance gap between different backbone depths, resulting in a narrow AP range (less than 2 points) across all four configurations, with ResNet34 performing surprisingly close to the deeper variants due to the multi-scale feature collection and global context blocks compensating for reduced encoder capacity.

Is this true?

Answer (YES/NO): YES